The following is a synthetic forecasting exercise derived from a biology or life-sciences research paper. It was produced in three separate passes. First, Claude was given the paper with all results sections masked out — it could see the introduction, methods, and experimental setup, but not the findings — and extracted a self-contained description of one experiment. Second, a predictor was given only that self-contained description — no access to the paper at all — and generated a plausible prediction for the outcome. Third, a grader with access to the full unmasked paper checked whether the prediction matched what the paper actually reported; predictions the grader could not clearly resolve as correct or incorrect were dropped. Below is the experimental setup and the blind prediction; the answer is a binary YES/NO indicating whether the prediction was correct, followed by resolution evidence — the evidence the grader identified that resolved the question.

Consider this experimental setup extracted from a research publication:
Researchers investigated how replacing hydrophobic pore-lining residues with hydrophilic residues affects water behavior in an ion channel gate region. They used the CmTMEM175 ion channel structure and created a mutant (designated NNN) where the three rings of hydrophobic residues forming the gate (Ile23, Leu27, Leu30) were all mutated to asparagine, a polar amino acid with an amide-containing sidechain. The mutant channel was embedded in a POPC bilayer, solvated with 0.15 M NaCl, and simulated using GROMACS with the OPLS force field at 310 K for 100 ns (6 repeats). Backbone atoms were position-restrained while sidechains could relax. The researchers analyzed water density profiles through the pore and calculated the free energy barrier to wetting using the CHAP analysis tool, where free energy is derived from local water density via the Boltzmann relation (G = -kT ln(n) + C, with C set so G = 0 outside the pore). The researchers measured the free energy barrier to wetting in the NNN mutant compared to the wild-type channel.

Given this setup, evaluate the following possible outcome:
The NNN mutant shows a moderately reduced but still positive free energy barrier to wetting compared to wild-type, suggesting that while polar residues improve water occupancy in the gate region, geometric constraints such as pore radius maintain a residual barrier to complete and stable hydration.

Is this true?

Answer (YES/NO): NO